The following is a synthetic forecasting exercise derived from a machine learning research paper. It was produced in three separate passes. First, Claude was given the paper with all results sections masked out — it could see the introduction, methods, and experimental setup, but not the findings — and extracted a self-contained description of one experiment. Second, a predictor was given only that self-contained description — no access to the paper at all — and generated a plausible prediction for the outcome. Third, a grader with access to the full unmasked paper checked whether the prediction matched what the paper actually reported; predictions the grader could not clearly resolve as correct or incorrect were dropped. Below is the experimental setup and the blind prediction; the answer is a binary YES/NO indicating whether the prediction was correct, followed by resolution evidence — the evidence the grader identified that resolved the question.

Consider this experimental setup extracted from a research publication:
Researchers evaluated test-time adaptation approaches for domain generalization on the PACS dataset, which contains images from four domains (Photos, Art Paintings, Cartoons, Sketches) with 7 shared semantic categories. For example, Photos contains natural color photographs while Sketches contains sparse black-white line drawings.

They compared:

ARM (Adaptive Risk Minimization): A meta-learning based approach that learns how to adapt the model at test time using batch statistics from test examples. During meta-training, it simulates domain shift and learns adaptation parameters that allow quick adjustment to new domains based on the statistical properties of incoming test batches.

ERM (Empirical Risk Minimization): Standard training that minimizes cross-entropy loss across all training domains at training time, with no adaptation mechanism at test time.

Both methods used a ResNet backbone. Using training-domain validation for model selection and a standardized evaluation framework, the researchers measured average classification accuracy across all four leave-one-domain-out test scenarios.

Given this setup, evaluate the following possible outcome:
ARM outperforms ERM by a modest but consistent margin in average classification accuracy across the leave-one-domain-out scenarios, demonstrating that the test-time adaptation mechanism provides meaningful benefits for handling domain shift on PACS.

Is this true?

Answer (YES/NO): NO